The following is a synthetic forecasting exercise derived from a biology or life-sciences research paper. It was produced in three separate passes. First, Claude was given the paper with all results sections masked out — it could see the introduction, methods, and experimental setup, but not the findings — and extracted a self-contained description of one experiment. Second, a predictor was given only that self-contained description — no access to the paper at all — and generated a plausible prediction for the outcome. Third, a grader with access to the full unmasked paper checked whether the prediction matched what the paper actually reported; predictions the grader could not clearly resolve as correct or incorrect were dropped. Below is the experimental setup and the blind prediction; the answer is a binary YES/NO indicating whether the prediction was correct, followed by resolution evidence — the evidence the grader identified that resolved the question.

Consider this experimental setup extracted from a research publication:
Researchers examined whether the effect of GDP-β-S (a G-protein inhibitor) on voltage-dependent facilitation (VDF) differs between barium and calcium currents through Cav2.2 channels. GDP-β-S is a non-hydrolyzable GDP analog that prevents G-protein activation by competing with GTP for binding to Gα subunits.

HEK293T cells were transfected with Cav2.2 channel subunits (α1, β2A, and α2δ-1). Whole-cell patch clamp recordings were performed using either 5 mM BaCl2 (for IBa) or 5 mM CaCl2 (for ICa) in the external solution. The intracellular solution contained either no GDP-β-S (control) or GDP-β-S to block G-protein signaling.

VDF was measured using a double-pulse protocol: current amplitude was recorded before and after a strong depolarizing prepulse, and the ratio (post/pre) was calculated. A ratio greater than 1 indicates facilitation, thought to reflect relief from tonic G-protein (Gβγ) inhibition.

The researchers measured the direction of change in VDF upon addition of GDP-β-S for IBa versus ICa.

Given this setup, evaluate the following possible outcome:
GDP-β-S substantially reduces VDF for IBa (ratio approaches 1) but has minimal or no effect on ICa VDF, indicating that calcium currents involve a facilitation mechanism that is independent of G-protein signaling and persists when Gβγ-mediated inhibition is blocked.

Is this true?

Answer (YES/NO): YES